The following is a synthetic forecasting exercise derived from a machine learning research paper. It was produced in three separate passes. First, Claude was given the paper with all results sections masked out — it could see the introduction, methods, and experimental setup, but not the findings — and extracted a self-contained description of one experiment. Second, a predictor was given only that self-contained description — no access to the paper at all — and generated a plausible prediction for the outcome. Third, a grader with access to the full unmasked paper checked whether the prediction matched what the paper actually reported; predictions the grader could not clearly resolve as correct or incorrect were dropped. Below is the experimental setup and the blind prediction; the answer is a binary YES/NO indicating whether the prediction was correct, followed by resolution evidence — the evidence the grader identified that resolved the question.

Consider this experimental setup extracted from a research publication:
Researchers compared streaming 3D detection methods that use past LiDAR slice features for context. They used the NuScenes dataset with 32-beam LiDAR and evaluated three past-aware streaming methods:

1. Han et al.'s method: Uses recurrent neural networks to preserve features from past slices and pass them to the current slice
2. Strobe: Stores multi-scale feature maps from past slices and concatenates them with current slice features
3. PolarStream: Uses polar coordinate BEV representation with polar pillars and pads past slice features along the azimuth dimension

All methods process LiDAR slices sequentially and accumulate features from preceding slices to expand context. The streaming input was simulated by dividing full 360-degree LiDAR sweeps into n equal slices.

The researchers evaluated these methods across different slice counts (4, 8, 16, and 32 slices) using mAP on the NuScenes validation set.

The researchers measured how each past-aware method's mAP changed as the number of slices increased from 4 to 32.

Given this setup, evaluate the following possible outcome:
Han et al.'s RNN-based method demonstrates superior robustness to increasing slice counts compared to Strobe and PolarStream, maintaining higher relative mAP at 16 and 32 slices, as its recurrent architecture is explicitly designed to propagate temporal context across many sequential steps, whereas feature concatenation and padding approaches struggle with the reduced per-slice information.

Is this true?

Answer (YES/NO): NO